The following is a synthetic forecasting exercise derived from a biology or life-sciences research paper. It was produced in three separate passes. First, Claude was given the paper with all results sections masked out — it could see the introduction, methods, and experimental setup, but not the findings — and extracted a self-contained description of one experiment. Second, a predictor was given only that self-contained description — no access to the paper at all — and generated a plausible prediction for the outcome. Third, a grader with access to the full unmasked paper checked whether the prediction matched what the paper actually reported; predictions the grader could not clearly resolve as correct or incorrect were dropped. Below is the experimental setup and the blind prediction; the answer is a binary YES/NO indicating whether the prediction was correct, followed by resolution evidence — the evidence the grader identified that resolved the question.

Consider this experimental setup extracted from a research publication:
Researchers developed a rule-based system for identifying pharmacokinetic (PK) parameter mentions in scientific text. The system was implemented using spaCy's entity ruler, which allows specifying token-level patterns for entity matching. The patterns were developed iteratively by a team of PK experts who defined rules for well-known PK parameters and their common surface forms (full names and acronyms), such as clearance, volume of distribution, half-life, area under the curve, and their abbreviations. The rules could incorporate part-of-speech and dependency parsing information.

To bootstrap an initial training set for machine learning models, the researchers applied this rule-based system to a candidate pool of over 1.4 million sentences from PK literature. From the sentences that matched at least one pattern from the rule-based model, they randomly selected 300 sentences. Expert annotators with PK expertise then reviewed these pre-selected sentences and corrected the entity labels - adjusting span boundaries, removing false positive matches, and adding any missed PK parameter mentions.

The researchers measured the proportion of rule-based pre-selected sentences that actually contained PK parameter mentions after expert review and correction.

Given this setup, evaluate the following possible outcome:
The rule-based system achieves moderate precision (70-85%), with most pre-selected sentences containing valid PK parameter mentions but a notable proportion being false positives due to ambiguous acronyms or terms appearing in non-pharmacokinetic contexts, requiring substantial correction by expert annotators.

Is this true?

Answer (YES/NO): NO